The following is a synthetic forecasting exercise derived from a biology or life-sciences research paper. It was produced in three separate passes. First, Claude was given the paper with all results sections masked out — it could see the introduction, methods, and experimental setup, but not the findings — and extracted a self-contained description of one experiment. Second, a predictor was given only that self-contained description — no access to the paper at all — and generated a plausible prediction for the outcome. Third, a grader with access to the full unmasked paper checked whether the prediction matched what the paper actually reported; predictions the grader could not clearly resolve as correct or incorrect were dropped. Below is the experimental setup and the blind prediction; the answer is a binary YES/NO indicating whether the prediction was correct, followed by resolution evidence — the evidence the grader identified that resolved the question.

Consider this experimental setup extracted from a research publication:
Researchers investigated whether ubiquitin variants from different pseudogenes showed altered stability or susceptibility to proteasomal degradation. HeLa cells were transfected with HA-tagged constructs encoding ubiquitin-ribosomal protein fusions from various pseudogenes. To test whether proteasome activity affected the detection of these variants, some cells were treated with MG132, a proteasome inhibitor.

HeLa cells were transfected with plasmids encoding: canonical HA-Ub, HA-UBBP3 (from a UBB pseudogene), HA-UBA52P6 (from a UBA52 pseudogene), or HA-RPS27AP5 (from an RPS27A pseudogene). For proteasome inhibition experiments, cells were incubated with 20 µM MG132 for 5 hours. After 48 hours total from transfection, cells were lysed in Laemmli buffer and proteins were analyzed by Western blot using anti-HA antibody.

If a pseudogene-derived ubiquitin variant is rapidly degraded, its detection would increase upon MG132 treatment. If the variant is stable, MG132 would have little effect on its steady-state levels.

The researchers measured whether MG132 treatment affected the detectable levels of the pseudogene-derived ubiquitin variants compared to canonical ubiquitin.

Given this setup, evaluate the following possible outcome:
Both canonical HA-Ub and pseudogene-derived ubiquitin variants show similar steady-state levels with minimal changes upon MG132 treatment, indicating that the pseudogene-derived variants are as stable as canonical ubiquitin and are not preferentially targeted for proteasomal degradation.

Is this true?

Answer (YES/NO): NO